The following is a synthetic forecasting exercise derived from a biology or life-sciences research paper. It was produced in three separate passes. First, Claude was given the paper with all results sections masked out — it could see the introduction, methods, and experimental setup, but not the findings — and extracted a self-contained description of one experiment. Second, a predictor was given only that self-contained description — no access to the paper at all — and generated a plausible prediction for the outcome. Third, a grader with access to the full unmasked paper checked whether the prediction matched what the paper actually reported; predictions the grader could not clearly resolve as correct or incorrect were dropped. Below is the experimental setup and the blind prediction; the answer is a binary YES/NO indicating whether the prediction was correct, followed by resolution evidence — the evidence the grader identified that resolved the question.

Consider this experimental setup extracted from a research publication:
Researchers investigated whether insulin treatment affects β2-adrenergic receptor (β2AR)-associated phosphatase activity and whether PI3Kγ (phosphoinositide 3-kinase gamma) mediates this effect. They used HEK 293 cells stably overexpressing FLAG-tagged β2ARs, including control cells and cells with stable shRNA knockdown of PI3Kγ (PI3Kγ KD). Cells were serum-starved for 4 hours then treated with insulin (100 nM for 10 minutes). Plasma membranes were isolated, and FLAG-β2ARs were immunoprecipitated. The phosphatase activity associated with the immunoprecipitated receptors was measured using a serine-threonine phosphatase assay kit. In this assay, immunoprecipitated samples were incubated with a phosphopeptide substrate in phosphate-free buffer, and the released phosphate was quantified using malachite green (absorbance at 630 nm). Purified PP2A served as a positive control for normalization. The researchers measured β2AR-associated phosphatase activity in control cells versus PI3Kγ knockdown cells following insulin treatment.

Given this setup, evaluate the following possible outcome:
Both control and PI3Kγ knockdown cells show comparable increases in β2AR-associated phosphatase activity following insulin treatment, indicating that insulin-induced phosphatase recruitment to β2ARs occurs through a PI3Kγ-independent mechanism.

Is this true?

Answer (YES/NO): NO